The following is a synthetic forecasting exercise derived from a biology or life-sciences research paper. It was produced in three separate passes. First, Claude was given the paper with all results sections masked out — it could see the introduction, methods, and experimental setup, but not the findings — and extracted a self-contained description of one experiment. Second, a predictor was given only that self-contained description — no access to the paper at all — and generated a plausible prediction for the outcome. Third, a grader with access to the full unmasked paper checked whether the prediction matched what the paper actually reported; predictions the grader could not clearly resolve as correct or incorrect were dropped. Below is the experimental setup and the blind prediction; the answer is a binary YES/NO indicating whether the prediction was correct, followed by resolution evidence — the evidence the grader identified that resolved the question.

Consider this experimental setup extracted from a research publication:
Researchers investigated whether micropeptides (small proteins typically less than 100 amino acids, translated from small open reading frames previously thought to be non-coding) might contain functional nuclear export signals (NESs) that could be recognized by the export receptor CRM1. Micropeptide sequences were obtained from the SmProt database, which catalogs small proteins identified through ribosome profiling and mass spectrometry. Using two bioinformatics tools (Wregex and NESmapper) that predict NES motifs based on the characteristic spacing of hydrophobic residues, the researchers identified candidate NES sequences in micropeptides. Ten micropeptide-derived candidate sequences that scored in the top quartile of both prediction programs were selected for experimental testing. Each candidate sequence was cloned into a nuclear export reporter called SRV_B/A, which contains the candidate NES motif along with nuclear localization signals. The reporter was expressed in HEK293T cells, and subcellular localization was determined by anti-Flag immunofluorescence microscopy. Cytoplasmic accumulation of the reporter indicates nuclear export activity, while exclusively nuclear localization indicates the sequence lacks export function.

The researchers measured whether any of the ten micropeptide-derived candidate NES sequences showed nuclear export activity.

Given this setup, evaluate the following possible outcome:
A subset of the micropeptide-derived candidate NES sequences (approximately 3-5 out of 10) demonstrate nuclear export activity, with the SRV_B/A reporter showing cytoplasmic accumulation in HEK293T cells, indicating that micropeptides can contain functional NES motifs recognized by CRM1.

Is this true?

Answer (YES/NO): NO